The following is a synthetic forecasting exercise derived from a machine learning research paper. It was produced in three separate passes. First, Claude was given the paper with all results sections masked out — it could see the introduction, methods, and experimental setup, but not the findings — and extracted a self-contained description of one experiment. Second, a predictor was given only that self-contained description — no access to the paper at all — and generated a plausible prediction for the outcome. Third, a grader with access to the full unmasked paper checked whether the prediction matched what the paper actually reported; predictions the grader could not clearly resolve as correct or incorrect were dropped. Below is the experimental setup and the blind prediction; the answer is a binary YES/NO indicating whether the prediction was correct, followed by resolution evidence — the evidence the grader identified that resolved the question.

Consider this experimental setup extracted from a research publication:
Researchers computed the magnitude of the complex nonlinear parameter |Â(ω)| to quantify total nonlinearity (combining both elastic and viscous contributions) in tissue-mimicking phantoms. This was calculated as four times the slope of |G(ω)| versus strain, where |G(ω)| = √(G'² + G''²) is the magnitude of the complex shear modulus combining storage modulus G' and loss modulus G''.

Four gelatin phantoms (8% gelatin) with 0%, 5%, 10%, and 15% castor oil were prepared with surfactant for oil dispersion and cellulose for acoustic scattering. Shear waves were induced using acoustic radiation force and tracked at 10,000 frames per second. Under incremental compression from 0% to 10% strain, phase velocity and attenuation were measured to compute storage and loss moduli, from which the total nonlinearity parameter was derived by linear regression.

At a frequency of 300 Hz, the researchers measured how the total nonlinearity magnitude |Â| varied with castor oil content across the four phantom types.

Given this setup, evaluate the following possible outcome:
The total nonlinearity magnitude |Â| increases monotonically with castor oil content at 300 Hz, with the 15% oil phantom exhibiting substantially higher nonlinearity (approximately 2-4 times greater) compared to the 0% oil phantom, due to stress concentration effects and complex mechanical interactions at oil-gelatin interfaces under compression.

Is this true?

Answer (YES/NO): NO